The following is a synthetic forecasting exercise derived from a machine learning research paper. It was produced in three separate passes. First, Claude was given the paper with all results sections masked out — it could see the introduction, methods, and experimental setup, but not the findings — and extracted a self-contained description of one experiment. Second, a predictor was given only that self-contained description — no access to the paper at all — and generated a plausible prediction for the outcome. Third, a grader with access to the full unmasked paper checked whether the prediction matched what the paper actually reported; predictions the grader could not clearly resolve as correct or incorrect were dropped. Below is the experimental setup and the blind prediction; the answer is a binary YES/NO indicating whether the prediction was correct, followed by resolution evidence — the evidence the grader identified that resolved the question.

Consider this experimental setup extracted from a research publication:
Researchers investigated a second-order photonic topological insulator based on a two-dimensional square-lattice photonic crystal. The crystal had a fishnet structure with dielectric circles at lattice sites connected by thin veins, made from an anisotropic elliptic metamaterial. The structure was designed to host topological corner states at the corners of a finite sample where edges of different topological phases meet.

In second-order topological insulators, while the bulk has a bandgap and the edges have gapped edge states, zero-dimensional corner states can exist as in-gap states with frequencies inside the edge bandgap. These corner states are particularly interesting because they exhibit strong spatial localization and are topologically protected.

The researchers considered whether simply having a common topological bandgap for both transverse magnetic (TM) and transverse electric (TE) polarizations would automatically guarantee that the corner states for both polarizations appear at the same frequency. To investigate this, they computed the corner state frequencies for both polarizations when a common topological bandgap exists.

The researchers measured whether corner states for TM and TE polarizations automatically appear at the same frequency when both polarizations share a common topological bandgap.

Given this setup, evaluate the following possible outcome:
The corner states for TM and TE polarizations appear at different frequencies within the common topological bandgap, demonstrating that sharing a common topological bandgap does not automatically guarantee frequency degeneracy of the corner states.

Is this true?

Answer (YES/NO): YES